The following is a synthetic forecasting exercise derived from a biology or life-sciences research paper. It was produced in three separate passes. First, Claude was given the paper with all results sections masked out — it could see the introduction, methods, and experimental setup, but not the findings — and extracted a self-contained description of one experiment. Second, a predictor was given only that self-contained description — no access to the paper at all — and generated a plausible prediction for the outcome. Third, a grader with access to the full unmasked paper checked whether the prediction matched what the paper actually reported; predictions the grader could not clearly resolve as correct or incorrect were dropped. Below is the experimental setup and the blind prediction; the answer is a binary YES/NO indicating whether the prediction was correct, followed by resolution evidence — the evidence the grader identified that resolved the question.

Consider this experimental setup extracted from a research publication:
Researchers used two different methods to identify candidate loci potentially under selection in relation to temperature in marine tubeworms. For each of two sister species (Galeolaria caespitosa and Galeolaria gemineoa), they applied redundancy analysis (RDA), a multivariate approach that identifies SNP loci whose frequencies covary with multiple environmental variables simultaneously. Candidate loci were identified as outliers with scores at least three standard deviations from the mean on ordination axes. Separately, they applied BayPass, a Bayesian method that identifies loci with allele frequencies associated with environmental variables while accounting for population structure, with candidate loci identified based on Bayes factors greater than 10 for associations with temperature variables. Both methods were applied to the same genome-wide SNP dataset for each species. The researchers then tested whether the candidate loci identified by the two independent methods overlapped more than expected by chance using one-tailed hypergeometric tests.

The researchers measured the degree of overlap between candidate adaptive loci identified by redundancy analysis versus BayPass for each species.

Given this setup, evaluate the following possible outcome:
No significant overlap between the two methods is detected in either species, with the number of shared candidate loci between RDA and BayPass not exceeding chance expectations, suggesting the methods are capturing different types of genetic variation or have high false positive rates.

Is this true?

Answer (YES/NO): NO